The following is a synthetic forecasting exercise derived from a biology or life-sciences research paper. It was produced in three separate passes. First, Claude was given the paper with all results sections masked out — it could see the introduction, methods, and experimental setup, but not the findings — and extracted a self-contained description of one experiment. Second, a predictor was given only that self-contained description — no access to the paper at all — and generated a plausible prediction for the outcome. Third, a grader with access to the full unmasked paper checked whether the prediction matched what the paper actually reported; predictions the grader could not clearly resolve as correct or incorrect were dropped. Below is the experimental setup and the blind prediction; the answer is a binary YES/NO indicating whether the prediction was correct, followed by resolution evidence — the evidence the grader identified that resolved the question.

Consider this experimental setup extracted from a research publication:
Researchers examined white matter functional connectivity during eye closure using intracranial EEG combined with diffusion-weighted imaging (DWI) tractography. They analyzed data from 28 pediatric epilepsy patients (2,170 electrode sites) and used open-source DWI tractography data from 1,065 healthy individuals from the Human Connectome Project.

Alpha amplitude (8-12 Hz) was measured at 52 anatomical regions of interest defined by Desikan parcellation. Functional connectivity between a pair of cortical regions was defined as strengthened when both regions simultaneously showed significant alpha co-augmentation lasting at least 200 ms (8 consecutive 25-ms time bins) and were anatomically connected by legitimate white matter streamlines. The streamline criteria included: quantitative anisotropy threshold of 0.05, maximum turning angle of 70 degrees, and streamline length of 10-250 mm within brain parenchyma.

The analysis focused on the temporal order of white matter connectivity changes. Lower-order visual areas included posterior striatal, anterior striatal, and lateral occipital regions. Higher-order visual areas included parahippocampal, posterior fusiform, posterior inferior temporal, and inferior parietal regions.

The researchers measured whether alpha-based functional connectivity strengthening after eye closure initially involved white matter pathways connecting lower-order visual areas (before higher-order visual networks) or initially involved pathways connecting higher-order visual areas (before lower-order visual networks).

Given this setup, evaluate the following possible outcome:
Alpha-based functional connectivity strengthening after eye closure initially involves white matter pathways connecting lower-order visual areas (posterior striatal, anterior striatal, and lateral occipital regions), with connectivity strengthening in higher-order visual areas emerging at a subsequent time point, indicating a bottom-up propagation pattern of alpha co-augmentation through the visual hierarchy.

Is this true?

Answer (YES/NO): NO